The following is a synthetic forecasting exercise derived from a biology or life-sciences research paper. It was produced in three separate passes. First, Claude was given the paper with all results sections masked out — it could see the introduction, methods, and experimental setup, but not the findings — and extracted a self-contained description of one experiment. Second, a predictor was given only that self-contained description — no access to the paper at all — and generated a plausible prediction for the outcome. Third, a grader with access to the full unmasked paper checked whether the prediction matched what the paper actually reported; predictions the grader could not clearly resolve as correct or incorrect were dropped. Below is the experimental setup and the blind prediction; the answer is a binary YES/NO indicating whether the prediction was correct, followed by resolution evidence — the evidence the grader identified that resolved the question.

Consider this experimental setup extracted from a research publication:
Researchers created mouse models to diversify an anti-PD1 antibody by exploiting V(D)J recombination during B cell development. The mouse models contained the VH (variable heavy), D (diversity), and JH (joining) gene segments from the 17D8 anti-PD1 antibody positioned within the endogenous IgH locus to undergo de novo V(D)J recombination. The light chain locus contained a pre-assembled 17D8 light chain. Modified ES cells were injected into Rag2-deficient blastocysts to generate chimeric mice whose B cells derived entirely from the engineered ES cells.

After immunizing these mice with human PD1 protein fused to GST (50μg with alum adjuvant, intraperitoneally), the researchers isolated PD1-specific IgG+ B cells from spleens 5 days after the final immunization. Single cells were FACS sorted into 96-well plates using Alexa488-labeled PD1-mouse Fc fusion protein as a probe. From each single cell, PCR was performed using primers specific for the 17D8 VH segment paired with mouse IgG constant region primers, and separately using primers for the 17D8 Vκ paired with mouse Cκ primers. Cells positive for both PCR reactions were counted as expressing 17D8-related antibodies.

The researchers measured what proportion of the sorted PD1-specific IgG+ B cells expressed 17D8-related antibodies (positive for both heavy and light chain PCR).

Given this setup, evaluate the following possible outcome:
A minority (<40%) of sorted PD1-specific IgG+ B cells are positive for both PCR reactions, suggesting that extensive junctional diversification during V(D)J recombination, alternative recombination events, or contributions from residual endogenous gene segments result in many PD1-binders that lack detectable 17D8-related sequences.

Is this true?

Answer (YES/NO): NO